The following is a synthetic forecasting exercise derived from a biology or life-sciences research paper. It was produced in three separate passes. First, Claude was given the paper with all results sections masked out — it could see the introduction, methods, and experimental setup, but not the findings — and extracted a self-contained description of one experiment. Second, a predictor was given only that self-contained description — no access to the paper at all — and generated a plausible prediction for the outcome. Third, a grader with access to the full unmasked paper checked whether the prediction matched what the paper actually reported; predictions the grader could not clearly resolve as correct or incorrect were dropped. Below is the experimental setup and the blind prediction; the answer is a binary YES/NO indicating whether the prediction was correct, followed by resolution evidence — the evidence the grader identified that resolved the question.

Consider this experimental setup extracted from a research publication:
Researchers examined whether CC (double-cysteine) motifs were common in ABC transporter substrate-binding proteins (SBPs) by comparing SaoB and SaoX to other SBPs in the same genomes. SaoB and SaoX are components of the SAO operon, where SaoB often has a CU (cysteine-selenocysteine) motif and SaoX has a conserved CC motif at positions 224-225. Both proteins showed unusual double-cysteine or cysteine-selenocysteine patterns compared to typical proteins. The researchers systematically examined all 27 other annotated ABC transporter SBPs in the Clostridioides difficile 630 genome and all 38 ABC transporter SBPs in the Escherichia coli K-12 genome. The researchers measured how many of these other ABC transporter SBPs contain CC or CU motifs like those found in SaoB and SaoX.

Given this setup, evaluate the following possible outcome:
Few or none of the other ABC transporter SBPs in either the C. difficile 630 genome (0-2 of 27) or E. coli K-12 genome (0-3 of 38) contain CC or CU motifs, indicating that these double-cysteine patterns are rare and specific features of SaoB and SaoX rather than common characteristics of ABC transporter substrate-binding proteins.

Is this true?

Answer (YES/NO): YES